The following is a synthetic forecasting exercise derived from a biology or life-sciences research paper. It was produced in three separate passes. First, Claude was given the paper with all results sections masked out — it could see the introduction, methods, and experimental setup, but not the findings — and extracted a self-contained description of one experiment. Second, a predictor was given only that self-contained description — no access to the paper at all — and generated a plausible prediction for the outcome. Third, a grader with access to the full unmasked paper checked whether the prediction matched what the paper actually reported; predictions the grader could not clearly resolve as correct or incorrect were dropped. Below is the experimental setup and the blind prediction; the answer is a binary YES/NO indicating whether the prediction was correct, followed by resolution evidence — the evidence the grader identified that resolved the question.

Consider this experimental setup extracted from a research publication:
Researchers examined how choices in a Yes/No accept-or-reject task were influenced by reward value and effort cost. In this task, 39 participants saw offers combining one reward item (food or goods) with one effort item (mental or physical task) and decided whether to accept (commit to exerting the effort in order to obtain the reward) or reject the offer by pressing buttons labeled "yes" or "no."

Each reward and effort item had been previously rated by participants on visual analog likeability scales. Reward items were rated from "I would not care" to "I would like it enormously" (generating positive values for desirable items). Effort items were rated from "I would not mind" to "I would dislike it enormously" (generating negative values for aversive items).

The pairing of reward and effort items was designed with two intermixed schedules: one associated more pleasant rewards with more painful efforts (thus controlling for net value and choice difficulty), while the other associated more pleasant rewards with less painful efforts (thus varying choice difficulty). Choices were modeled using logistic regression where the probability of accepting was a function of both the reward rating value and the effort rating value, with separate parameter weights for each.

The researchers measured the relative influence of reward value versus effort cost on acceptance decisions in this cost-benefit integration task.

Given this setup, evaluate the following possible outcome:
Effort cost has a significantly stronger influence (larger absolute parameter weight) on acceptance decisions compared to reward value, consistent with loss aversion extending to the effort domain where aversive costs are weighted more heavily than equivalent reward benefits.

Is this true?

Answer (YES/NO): NO